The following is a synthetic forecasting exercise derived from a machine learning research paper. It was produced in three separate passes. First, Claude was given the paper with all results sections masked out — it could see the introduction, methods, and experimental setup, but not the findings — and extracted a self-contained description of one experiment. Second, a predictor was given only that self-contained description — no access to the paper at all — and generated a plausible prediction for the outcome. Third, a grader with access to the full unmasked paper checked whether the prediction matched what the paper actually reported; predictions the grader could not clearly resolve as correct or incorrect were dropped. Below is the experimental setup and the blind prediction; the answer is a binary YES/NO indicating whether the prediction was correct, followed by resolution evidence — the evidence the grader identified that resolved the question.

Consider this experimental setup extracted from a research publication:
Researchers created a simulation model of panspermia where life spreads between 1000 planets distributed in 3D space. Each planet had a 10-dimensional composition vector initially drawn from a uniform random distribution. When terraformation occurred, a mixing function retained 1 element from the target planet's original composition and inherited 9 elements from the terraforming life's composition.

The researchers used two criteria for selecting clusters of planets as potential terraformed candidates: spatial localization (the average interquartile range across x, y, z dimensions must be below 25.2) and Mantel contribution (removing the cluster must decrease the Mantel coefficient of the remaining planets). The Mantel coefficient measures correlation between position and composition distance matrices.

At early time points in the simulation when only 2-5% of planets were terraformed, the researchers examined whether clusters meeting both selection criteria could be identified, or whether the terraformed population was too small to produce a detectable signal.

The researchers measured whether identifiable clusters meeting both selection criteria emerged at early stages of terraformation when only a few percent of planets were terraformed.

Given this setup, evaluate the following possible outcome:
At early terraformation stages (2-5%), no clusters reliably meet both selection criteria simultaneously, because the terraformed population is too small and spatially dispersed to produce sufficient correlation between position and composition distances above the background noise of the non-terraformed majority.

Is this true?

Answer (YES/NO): NO